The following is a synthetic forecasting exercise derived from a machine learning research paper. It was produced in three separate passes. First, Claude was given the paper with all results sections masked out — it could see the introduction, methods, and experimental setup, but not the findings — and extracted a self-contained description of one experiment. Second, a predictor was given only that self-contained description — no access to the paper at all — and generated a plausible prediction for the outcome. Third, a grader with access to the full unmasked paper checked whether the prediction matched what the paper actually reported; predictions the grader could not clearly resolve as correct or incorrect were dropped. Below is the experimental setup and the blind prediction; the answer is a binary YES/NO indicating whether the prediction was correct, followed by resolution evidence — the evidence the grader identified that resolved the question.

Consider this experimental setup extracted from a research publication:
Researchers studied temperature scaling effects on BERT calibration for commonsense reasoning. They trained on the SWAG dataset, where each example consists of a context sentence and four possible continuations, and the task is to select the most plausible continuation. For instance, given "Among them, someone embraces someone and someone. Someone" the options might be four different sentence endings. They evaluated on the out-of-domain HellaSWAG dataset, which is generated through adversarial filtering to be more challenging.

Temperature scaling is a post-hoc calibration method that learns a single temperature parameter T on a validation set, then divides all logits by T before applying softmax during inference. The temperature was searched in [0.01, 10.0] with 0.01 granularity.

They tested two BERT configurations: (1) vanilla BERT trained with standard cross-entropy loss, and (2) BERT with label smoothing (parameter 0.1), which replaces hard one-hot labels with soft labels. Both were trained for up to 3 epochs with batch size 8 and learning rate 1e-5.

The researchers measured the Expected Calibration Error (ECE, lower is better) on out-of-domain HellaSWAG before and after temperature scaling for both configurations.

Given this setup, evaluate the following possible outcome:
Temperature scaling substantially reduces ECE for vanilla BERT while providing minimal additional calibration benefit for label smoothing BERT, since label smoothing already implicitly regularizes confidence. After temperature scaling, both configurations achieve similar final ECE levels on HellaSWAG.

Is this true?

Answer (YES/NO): NO